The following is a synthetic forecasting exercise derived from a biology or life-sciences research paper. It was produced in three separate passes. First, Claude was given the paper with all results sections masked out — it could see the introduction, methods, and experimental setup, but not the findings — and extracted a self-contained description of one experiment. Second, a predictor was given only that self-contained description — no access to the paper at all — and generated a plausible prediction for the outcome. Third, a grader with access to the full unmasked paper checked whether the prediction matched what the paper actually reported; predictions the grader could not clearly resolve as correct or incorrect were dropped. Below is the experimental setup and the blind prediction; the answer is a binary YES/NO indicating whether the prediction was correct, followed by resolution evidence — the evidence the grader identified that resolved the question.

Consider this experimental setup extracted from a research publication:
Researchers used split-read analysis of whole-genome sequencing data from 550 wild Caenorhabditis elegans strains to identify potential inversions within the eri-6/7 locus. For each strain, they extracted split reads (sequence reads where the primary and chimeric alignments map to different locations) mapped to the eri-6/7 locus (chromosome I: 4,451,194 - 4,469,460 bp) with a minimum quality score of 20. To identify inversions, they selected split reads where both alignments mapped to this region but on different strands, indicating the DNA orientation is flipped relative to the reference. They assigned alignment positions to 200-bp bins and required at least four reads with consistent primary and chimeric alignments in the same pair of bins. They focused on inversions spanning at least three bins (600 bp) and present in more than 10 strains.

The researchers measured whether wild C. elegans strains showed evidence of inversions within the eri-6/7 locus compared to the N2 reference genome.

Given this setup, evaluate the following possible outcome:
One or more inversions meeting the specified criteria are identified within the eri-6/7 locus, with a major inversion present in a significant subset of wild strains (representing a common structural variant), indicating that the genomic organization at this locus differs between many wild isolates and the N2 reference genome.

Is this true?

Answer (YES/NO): YES